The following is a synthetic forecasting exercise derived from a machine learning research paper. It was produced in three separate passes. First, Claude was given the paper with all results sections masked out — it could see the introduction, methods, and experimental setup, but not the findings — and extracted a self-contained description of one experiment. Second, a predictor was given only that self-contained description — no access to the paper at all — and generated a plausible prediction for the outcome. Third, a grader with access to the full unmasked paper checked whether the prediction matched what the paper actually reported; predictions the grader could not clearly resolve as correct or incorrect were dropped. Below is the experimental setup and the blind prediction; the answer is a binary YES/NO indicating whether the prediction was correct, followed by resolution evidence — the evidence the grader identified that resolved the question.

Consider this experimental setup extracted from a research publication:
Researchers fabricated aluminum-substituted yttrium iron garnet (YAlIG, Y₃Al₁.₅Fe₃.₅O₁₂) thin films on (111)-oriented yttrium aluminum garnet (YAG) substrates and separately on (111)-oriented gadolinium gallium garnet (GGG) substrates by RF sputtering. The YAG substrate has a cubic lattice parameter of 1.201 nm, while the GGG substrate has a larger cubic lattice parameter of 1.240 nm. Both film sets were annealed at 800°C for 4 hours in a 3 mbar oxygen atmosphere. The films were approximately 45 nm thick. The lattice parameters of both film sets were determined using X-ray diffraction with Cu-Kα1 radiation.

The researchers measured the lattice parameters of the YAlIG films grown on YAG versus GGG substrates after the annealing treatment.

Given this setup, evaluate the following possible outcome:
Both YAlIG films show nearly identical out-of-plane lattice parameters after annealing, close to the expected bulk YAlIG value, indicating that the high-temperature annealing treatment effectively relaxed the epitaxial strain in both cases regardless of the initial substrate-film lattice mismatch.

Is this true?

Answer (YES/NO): NO